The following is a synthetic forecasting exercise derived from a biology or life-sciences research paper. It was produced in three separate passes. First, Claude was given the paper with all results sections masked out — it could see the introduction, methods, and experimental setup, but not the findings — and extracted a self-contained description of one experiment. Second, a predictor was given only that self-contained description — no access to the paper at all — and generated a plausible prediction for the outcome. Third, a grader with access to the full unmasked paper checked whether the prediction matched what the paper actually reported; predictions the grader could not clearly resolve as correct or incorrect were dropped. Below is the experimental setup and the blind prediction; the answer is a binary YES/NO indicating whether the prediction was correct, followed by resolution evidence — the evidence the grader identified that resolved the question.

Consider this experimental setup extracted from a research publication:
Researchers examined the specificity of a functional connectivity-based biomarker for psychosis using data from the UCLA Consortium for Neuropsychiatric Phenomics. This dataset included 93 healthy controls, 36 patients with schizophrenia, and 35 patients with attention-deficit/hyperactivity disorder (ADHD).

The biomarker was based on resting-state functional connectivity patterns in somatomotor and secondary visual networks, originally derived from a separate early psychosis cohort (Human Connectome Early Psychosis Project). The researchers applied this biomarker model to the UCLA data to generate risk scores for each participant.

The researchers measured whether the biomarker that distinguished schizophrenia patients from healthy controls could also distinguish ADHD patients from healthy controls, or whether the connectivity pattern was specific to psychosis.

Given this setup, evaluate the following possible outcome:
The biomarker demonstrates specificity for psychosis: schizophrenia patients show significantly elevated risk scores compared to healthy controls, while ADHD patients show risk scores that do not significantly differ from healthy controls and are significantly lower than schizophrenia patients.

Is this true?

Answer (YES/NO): YES